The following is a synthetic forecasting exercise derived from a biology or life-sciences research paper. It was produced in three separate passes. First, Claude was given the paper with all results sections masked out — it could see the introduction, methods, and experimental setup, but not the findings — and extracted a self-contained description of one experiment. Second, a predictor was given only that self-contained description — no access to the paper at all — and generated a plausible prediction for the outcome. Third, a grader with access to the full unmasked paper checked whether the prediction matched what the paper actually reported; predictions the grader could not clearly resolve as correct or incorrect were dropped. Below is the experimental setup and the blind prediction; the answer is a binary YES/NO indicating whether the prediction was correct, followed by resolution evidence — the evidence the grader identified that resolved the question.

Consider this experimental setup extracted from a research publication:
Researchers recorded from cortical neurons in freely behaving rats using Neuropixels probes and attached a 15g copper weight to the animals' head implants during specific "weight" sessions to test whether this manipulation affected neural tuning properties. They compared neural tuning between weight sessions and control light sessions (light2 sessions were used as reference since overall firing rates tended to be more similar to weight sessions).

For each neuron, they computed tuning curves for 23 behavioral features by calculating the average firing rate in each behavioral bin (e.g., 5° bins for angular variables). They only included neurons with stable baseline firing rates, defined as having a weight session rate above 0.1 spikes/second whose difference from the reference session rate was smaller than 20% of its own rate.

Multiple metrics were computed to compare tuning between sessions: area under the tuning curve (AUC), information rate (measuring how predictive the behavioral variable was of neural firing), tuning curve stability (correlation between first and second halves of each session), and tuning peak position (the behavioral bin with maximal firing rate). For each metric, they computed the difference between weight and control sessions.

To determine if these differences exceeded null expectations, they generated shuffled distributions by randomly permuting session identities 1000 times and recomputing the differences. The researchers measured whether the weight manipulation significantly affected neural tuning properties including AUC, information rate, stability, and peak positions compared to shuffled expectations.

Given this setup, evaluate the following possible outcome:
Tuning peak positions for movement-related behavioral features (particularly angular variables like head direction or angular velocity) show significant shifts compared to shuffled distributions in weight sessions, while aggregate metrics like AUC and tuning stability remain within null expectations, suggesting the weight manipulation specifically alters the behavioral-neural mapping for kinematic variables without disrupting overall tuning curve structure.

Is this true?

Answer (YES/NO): NO